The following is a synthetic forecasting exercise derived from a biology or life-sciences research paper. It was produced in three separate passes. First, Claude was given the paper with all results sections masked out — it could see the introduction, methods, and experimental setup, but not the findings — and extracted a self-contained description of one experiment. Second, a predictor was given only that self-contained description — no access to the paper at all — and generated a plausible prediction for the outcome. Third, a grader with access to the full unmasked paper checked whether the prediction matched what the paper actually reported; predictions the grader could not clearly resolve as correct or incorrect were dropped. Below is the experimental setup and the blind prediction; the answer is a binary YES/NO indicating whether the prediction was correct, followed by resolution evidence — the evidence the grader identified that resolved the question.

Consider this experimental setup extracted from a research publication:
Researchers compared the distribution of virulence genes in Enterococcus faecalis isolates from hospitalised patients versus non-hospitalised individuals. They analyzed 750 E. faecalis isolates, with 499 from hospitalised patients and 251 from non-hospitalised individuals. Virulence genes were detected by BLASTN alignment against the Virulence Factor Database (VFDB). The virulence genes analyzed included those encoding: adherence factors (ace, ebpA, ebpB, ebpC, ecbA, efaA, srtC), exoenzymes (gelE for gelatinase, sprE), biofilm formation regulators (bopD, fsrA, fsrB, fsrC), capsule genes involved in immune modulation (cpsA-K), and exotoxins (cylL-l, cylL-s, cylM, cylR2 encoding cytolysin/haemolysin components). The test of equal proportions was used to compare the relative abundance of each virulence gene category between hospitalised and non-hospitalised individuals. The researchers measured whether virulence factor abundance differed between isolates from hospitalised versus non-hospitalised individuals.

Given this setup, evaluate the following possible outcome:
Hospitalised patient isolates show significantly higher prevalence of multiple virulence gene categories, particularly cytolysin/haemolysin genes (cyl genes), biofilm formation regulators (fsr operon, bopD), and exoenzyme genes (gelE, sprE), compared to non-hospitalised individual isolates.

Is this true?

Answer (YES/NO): NO